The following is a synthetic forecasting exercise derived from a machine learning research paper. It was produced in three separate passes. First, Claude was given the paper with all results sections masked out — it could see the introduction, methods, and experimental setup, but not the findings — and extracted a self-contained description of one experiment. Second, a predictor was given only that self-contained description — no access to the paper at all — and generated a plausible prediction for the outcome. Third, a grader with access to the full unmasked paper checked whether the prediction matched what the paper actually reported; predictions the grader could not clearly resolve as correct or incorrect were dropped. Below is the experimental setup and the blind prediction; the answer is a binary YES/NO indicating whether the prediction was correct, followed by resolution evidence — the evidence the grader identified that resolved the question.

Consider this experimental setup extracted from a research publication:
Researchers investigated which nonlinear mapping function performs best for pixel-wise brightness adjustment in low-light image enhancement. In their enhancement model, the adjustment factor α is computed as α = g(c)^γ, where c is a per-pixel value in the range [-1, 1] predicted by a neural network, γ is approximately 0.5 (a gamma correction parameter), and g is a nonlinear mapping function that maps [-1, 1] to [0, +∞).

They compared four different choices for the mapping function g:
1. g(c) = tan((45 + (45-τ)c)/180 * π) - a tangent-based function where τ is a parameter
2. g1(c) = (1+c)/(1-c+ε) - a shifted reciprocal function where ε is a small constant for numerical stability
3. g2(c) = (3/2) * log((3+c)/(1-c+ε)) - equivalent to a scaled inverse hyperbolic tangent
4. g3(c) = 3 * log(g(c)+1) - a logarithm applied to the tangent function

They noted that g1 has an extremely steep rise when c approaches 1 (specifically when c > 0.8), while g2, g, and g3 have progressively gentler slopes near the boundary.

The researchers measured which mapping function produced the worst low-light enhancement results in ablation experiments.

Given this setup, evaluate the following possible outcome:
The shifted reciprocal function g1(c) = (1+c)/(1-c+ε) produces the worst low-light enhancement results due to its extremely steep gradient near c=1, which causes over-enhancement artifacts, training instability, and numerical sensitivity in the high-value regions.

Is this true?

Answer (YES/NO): YES